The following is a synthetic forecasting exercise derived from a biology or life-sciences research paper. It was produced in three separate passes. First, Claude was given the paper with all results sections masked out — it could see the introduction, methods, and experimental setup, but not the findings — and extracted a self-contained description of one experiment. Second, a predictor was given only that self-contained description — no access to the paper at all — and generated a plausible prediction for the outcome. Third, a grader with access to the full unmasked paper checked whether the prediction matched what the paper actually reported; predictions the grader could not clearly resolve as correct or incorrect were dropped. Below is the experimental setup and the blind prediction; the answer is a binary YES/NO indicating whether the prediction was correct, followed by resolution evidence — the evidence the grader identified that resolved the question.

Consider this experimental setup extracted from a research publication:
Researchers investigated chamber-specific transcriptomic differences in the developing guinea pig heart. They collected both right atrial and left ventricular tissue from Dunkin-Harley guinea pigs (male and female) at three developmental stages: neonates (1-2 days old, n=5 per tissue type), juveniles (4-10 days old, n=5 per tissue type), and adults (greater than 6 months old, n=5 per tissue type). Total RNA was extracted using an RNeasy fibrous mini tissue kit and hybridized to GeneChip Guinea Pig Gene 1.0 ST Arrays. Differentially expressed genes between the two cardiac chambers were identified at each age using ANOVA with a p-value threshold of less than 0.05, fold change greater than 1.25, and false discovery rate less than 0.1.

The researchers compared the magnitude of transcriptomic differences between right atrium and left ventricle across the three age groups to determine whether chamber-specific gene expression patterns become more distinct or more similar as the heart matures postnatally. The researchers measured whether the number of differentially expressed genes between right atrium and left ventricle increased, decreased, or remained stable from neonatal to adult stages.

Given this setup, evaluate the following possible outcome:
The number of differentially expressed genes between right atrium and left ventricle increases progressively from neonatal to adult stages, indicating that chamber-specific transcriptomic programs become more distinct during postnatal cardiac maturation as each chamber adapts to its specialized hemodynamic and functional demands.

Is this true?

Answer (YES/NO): NO